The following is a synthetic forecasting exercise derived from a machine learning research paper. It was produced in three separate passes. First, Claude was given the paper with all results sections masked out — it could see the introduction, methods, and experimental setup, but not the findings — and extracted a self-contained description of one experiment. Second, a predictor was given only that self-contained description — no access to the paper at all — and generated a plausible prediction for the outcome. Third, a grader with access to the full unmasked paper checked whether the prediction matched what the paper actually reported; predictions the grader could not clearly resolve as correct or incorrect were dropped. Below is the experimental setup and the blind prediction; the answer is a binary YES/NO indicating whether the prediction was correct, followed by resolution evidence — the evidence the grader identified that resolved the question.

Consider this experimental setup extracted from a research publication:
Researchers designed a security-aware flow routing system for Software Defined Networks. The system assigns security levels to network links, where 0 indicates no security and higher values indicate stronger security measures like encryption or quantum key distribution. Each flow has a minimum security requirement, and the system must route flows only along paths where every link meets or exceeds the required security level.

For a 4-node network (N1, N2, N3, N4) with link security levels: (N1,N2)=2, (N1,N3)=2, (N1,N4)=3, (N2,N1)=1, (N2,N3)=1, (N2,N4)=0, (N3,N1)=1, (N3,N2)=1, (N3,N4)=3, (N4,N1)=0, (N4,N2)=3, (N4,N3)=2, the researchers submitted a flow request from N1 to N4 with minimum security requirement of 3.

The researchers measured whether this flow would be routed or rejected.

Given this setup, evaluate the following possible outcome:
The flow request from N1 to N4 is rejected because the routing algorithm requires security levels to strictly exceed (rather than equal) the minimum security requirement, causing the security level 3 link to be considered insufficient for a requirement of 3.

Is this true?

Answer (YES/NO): NO